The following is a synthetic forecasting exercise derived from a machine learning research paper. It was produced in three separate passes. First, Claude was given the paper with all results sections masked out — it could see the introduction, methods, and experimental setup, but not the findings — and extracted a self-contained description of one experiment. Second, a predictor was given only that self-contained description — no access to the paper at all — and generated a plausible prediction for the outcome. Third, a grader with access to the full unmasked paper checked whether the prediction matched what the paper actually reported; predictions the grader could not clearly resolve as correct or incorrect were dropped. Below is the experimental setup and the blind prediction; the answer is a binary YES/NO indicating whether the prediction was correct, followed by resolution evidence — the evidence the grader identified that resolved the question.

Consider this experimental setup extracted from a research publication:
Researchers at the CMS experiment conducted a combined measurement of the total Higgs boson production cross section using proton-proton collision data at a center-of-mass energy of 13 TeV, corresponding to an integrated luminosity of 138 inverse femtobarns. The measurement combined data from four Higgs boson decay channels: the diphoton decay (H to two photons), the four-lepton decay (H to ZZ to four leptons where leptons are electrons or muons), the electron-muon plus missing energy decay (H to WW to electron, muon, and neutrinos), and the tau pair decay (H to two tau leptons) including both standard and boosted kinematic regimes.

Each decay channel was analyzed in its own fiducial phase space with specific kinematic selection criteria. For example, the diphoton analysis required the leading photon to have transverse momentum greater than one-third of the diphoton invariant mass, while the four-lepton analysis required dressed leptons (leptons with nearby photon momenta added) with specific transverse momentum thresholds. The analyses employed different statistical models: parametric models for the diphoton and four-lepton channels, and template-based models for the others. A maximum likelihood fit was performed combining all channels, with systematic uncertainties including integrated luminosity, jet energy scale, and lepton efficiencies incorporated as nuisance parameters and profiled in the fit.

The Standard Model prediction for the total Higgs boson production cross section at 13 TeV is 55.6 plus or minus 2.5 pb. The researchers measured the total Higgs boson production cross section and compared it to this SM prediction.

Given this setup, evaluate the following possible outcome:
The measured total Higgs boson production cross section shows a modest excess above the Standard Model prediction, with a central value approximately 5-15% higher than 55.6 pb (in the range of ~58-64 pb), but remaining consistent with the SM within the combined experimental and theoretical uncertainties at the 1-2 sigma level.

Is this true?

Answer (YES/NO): NO